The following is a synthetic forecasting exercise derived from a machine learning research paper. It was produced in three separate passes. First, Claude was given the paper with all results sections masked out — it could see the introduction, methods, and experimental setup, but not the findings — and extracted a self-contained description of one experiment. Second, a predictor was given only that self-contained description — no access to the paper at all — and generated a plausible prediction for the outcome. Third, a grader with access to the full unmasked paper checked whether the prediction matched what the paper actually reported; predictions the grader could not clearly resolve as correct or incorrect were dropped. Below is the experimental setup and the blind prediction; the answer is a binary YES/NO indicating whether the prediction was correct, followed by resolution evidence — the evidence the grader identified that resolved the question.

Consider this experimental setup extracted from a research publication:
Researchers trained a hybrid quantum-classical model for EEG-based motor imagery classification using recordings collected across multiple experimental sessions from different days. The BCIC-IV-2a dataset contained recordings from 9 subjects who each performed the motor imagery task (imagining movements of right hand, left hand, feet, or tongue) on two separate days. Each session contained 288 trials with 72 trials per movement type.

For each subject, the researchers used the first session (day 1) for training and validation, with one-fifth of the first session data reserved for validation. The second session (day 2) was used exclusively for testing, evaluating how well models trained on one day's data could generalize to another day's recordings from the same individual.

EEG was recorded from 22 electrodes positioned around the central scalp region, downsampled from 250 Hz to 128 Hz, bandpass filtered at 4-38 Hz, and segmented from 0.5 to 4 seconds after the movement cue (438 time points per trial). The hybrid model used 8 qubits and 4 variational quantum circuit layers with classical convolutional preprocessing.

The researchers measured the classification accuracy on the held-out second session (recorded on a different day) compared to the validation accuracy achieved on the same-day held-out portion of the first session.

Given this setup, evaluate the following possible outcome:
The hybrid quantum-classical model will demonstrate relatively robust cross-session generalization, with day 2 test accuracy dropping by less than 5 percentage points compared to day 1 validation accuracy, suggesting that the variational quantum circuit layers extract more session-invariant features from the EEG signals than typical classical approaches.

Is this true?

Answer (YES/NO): NO